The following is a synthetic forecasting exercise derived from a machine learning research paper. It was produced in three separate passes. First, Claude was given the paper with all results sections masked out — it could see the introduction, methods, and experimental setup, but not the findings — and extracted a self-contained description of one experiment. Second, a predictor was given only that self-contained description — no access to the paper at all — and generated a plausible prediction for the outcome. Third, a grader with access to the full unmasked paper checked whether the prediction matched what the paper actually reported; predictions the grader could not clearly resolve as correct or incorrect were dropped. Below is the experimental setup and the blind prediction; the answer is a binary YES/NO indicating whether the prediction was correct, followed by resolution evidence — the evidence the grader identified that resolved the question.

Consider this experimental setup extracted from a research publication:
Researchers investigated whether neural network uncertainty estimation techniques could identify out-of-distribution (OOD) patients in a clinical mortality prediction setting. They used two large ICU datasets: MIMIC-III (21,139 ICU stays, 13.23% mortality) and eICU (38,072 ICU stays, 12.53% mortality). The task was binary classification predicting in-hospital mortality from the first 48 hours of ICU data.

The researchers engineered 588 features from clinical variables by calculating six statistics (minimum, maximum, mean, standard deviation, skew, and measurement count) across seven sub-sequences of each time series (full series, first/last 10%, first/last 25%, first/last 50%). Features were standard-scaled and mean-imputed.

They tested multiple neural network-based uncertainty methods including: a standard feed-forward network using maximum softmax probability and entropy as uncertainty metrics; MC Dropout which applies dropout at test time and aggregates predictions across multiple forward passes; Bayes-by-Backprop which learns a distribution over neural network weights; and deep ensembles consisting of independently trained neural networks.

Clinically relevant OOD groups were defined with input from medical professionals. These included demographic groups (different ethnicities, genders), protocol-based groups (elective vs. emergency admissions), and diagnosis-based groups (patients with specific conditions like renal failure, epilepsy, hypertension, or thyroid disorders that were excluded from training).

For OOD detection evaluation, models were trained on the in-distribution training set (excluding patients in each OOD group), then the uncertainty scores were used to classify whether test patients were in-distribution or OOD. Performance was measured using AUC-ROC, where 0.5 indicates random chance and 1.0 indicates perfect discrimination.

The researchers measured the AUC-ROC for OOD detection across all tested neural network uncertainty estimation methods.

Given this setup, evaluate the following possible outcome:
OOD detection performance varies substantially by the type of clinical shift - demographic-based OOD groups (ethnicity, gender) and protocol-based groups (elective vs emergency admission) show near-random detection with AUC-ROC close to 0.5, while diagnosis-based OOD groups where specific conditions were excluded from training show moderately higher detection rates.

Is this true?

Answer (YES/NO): NO